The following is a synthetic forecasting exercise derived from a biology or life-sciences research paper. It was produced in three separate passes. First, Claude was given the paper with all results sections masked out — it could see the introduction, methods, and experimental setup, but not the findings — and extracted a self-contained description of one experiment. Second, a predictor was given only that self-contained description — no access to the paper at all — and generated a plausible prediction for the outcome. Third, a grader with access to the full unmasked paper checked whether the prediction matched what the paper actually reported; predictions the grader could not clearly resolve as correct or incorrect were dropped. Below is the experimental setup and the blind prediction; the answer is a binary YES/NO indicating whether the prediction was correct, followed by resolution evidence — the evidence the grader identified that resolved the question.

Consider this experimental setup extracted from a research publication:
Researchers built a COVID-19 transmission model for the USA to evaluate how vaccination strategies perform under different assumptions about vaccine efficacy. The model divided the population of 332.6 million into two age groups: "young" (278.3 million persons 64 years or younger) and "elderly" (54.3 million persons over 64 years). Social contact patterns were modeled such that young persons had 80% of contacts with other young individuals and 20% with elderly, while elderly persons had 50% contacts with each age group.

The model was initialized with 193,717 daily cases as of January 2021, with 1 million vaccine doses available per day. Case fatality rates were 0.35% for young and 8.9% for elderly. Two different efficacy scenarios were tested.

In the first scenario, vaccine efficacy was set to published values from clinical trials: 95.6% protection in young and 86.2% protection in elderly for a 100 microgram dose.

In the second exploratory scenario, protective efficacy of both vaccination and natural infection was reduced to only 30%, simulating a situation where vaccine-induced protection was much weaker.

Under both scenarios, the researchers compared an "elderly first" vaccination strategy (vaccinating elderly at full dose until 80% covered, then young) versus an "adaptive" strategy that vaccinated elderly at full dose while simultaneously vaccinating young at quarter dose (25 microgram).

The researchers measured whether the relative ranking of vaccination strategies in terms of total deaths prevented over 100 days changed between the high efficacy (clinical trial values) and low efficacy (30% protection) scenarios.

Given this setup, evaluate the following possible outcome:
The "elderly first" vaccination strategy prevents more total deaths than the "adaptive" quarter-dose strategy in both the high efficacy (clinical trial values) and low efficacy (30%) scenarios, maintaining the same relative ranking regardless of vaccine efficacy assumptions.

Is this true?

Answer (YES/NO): NO